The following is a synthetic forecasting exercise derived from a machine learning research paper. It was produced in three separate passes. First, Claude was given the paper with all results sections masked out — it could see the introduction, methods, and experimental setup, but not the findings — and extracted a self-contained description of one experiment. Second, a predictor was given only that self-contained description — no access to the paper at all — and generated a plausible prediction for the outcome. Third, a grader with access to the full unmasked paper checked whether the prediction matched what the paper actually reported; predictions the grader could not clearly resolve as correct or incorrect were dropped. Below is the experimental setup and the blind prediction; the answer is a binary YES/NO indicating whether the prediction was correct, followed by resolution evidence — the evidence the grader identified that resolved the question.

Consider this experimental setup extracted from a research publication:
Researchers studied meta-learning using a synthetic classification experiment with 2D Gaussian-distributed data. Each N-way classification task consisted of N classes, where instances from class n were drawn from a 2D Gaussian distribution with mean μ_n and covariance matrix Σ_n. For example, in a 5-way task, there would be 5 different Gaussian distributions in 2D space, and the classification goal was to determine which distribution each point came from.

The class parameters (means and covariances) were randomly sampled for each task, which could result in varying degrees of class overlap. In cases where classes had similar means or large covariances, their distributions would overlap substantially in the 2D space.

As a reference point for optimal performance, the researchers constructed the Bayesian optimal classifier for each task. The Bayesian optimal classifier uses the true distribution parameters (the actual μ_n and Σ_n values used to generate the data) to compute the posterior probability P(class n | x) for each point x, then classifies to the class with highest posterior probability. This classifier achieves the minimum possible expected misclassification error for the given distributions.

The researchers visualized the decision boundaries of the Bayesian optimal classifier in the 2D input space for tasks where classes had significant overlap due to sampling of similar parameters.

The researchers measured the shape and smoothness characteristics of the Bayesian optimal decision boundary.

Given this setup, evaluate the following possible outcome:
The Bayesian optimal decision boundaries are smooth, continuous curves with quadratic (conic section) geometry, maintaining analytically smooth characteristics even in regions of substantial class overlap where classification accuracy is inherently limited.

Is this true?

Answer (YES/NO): NO